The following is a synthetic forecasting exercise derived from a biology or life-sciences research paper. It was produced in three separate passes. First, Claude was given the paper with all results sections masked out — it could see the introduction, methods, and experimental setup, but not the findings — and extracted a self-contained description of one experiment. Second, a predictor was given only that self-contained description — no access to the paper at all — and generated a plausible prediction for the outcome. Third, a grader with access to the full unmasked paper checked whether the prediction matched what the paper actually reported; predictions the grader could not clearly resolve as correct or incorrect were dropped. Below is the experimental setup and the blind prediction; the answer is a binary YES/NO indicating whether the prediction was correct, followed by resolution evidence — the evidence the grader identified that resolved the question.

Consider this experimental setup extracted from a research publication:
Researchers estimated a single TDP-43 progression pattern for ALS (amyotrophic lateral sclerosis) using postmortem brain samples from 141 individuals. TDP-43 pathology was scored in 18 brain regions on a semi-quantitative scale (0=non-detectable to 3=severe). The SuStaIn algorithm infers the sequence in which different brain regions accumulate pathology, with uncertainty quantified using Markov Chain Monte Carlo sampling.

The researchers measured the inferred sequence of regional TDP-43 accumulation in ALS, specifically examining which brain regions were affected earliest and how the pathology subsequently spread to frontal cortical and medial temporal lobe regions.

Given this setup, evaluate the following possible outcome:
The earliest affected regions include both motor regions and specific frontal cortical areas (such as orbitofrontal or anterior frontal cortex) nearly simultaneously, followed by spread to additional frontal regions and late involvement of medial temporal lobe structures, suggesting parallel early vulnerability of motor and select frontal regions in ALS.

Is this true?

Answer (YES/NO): NO